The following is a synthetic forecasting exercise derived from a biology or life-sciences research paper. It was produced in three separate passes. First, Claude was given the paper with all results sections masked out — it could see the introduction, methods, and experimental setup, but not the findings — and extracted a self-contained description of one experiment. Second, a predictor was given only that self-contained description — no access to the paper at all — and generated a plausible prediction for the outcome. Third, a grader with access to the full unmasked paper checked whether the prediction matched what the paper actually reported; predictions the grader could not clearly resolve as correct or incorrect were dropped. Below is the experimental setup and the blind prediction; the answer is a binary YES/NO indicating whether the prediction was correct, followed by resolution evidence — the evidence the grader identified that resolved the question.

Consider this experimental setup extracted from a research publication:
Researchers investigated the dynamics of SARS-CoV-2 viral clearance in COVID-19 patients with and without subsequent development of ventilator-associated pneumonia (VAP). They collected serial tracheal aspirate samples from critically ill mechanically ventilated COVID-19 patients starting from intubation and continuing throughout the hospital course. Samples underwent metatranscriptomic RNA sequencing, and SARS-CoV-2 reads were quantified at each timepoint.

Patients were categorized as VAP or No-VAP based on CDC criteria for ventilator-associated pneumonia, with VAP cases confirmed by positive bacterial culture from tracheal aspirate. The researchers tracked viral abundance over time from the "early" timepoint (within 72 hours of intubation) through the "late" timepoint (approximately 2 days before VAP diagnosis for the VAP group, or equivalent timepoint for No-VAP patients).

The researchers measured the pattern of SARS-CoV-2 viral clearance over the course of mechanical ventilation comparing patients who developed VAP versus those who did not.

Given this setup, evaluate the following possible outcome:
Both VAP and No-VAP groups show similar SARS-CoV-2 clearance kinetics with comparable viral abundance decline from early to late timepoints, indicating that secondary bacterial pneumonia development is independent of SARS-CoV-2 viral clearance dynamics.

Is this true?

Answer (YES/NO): NO